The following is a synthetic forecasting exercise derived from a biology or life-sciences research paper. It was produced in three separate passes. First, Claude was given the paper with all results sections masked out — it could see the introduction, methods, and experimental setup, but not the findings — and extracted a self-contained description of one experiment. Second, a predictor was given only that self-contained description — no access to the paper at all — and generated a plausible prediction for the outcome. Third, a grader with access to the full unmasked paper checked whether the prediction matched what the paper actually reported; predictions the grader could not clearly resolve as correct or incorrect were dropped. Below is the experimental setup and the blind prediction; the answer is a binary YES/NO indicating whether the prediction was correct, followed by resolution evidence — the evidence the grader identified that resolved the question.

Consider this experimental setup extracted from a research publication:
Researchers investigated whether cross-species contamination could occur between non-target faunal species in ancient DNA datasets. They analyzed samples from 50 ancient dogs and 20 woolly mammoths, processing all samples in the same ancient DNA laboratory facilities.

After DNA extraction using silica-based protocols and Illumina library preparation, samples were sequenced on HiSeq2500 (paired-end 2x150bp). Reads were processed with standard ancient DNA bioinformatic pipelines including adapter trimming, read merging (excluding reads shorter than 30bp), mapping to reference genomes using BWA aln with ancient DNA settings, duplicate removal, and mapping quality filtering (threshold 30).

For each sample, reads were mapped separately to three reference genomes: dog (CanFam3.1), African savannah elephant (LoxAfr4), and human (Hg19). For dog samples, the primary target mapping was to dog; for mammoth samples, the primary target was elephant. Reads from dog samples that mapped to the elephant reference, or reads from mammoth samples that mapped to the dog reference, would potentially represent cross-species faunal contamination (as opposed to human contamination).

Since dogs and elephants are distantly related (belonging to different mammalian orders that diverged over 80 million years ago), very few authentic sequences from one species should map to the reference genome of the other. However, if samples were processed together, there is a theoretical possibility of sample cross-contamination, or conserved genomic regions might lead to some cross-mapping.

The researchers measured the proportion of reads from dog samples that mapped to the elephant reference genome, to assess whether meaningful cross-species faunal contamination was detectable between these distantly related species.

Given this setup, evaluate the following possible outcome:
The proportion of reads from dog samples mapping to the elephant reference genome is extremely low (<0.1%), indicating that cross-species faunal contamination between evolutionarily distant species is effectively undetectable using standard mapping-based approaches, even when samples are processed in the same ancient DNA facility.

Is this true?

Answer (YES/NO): NO